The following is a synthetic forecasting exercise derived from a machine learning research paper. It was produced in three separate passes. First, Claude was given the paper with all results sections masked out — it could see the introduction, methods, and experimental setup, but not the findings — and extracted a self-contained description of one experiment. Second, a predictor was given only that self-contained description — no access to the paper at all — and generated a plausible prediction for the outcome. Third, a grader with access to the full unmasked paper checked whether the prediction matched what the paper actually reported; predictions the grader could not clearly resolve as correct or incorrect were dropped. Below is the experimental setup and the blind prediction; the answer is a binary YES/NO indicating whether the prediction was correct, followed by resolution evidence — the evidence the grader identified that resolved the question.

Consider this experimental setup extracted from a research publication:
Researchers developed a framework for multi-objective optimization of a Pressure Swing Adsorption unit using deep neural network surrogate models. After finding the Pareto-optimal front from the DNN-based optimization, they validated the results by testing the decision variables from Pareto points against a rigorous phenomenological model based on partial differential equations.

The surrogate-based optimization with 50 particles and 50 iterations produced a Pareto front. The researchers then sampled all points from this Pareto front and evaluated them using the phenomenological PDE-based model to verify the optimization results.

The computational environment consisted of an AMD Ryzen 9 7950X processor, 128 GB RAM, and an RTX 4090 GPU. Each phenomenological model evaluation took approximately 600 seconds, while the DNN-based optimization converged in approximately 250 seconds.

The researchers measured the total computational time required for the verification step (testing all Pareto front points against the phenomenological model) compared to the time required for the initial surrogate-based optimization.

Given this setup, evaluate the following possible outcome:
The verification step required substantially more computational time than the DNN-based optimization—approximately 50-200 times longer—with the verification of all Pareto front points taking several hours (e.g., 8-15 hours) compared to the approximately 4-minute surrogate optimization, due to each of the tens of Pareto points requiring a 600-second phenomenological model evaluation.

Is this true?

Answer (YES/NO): NO